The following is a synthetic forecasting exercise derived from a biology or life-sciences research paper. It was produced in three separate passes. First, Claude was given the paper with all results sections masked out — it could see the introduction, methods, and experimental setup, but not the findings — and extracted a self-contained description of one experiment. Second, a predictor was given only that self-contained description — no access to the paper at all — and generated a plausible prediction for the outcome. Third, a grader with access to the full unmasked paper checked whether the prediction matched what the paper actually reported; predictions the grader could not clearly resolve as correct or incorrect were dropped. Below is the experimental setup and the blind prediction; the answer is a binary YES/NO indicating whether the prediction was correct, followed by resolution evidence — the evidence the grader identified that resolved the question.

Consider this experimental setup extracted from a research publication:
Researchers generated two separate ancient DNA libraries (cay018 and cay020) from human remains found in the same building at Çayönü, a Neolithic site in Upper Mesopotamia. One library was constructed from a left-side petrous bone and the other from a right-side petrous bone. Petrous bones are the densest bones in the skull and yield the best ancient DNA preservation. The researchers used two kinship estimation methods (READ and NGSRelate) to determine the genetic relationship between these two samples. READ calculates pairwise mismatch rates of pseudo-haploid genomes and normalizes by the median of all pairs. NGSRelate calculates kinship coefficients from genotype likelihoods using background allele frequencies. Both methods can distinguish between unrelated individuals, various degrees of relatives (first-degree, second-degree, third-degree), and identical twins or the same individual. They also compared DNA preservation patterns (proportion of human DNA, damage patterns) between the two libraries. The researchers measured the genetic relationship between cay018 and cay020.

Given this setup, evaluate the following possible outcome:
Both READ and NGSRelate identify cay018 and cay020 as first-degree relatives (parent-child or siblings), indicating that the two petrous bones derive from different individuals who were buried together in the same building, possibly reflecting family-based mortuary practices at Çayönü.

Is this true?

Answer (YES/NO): NO